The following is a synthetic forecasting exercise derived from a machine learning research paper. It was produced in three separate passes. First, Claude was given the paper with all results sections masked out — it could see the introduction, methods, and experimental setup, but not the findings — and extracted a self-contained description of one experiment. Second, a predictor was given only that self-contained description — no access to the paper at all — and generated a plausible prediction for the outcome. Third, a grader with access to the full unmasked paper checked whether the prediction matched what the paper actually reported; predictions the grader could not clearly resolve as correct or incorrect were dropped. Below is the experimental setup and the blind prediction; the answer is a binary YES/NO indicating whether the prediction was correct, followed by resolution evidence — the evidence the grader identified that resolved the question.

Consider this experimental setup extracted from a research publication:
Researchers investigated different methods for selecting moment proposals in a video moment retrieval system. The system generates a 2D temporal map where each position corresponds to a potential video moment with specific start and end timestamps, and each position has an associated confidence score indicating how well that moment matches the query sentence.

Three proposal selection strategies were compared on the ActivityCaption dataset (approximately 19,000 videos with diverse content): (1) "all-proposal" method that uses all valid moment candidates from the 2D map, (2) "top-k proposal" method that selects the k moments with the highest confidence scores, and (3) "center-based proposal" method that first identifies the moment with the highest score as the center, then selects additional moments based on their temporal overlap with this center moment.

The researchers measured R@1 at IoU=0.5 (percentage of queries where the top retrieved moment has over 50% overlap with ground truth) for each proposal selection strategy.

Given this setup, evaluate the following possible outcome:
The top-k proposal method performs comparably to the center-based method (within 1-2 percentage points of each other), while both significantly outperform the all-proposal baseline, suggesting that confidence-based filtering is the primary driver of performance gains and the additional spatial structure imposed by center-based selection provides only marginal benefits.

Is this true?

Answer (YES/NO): YES